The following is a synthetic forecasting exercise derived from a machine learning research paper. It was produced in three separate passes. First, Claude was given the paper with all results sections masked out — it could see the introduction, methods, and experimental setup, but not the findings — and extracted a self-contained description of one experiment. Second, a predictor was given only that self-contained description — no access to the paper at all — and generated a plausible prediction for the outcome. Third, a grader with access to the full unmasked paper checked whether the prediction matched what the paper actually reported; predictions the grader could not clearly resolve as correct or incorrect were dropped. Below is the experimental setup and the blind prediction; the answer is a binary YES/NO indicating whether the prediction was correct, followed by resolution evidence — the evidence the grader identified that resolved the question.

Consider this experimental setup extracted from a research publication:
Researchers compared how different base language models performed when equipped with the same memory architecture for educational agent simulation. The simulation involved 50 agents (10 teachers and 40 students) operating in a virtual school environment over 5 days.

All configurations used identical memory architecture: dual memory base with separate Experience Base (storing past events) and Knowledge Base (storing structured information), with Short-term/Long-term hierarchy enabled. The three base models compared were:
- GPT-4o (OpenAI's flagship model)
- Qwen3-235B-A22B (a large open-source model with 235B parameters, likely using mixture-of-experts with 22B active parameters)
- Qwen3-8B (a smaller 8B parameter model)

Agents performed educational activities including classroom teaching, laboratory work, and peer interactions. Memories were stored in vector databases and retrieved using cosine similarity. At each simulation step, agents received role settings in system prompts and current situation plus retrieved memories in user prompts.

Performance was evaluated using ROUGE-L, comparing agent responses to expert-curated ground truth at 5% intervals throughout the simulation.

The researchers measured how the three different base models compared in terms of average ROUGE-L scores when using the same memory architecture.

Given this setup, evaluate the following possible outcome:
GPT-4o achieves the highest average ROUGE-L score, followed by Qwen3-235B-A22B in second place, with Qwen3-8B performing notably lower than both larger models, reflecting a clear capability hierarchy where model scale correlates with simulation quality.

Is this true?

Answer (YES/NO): NO